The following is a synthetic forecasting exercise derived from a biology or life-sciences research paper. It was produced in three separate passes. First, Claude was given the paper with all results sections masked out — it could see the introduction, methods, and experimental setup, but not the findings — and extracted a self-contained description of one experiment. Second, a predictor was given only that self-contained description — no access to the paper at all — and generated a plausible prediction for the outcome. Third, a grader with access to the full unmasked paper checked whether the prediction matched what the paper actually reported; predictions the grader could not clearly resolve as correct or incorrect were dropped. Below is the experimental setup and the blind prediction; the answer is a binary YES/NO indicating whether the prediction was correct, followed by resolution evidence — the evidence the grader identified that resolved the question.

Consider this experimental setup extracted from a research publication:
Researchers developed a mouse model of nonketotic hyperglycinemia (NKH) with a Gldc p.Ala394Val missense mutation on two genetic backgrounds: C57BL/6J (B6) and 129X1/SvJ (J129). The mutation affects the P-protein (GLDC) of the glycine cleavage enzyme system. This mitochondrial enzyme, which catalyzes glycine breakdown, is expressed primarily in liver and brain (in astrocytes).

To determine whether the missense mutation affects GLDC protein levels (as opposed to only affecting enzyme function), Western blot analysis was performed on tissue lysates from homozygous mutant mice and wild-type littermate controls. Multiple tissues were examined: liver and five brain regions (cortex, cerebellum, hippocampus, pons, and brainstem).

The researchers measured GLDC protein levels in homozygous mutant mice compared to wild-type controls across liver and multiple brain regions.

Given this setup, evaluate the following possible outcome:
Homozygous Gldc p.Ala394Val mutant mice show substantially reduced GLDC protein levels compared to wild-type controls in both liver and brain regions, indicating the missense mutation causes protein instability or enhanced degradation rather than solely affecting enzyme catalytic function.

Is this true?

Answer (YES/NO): NO